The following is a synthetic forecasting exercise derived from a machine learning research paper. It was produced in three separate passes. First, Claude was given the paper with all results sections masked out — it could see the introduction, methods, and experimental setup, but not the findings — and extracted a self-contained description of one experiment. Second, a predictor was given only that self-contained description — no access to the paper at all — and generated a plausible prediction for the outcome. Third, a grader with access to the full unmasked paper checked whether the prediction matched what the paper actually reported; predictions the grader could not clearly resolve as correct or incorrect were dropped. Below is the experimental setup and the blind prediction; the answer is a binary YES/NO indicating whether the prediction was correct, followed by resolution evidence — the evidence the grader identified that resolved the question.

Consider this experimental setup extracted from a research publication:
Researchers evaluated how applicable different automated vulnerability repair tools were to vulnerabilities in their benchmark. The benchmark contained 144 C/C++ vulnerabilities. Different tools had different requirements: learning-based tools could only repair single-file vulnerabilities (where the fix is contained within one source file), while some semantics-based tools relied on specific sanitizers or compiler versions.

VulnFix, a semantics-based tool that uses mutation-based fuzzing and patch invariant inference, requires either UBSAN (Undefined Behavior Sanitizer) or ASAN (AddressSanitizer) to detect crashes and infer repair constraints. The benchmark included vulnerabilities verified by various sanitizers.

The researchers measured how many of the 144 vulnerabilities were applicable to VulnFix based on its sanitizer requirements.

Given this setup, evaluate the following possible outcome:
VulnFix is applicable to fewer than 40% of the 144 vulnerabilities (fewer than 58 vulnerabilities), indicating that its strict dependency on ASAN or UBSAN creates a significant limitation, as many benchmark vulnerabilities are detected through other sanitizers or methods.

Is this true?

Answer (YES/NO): NO